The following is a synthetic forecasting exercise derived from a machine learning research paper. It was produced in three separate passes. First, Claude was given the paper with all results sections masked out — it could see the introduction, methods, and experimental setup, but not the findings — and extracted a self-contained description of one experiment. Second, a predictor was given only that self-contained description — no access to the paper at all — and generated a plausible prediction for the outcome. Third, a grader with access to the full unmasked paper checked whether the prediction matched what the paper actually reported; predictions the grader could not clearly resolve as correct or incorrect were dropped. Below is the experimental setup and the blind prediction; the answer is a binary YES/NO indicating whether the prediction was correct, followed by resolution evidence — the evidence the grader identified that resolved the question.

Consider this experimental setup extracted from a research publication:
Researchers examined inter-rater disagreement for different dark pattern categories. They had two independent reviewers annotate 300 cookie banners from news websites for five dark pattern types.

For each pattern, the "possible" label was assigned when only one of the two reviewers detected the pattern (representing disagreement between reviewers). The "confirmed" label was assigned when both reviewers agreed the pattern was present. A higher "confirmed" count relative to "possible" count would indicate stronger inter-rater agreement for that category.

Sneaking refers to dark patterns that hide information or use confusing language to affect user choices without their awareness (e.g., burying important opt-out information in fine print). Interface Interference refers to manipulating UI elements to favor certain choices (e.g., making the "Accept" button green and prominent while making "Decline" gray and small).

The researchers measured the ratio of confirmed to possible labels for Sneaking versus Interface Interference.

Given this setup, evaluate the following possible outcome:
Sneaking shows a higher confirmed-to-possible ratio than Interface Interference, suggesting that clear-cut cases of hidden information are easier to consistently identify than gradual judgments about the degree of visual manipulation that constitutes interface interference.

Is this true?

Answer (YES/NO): NO